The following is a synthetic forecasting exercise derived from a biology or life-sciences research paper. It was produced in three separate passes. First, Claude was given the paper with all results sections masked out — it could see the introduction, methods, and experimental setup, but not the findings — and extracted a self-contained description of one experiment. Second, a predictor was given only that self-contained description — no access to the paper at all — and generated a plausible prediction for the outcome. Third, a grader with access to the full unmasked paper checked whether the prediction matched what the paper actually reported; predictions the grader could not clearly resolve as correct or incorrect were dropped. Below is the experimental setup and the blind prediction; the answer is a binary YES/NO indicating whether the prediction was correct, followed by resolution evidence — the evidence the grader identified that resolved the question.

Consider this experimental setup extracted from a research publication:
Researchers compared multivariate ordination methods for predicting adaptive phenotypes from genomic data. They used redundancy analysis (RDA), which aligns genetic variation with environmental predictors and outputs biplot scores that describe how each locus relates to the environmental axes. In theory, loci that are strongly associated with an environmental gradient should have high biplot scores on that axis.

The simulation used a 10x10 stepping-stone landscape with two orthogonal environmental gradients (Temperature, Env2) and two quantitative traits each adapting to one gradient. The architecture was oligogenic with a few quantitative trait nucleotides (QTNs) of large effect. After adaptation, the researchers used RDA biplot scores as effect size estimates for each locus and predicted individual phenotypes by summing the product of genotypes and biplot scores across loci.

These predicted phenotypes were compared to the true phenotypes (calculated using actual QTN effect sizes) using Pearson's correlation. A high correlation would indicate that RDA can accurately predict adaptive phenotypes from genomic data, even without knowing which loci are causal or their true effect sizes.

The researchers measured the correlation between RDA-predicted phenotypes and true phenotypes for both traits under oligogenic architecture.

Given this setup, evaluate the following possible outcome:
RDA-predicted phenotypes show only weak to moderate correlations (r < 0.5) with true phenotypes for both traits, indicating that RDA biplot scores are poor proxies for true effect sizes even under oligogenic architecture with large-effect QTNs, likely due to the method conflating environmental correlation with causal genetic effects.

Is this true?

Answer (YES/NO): NO